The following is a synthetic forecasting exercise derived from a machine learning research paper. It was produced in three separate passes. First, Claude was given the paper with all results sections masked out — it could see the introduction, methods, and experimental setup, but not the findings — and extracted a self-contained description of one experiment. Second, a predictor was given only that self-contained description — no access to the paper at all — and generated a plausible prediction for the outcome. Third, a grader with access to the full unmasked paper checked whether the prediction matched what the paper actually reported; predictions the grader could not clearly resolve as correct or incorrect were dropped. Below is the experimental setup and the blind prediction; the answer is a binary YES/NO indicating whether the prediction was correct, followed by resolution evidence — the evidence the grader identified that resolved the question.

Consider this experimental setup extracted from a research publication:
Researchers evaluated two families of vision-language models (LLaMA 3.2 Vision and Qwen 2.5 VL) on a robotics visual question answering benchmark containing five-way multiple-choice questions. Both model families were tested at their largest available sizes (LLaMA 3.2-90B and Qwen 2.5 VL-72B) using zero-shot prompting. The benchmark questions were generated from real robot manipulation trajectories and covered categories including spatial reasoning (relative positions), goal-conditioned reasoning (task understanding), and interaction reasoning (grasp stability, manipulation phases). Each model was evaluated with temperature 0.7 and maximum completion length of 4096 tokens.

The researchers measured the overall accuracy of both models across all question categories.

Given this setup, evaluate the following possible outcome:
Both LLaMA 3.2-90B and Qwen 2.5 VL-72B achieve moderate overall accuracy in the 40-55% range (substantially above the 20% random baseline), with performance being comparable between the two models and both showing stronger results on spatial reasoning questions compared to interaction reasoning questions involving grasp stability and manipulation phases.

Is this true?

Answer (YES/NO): NO